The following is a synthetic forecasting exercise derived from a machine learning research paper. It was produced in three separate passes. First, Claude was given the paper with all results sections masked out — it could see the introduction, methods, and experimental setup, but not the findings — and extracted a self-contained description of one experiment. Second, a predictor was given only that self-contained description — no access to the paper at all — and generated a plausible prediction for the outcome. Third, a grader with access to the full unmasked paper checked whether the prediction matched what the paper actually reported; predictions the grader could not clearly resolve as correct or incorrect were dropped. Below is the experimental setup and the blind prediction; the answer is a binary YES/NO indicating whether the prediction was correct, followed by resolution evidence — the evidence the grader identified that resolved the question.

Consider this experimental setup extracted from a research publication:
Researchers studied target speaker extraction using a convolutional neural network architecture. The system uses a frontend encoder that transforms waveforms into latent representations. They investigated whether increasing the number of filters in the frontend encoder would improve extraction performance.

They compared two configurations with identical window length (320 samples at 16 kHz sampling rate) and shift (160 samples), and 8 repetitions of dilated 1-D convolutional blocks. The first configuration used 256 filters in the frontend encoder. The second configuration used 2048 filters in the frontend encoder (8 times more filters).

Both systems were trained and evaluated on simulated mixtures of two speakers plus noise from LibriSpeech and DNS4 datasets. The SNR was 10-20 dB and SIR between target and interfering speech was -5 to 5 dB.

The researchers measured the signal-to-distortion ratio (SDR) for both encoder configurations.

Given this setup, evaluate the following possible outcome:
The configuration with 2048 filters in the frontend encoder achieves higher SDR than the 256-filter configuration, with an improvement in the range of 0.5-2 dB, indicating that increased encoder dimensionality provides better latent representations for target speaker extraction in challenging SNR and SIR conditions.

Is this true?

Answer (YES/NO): YES